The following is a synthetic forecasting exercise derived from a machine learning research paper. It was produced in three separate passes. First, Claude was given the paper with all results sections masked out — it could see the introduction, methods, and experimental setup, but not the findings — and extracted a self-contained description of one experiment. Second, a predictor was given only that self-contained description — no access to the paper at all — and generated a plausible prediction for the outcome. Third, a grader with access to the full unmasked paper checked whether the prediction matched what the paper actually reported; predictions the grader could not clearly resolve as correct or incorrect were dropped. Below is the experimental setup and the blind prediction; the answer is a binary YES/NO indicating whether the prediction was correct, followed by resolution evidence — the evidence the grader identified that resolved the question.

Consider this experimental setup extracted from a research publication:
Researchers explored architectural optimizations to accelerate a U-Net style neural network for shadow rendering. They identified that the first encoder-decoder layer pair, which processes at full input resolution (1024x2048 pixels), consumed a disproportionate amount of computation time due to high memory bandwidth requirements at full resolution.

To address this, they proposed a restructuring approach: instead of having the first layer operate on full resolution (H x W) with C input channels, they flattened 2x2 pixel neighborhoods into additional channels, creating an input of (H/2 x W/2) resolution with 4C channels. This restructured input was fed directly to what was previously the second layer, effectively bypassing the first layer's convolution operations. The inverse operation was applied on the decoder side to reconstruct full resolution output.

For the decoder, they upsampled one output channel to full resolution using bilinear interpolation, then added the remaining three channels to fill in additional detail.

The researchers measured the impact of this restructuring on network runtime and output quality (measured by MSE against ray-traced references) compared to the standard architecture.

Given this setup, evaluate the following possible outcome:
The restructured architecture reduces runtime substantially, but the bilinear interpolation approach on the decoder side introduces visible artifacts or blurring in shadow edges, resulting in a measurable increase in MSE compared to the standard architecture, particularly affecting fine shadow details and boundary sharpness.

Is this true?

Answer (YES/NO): NO